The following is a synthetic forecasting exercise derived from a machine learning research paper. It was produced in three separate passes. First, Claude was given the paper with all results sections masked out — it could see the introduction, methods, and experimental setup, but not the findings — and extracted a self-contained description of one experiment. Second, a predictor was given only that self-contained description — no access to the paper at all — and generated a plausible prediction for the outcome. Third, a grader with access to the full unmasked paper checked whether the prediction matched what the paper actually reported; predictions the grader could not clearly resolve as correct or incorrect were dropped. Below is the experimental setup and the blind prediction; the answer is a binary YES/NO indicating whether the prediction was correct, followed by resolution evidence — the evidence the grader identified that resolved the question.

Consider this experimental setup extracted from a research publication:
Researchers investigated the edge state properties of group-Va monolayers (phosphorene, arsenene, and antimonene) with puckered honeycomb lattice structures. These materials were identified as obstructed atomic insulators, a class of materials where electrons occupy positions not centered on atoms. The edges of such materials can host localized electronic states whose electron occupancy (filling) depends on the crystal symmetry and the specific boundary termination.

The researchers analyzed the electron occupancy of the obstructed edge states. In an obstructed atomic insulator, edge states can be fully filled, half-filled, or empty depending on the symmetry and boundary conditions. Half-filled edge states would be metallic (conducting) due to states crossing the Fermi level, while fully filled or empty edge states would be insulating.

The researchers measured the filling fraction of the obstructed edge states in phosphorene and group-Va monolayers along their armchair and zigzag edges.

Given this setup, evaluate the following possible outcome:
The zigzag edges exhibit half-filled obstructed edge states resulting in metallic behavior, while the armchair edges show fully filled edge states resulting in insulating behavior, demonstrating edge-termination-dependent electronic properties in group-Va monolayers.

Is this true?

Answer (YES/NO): NO